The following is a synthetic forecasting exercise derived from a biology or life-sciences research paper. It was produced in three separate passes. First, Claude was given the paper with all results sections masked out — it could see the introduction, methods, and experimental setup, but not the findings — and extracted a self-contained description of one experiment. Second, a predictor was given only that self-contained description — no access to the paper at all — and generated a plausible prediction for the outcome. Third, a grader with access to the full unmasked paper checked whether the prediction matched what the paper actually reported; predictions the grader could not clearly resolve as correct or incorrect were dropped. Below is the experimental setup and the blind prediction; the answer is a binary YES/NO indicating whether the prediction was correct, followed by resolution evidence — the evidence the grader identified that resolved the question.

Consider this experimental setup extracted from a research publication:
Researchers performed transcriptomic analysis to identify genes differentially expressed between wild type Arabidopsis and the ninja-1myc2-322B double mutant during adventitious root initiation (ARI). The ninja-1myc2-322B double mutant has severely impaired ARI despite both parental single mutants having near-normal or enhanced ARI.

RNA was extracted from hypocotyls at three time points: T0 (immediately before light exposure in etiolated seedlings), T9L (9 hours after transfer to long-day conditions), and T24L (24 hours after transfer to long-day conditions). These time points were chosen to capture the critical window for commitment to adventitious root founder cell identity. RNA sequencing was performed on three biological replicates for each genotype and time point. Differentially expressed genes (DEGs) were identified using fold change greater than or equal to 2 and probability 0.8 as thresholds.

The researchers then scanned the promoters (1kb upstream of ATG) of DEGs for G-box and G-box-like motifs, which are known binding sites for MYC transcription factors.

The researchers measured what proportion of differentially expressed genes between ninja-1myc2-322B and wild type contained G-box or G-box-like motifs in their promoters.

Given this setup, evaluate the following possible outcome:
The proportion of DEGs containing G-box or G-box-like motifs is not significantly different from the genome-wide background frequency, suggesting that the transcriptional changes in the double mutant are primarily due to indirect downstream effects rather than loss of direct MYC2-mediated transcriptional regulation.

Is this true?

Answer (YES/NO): NO